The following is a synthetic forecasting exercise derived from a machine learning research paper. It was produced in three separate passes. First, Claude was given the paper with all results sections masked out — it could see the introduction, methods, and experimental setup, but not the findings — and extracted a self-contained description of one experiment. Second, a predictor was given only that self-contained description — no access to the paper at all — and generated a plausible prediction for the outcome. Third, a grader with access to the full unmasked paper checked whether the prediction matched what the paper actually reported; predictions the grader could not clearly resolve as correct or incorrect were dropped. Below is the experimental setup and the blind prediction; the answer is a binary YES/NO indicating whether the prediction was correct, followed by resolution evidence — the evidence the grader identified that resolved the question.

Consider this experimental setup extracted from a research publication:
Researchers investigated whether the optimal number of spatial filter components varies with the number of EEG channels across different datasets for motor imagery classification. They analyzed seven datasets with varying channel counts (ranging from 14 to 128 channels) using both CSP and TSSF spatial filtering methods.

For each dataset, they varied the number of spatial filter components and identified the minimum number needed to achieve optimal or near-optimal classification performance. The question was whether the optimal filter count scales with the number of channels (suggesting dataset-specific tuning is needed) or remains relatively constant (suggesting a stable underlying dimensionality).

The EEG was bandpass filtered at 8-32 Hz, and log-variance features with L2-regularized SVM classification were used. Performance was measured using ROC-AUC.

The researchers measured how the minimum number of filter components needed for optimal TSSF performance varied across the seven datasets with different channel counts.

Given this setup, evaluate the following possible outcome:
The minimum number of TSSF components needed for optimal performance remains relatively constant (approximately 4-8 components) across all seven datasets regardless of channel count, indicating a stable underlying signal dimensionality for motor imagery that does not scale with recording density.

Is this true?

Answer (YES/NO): YES